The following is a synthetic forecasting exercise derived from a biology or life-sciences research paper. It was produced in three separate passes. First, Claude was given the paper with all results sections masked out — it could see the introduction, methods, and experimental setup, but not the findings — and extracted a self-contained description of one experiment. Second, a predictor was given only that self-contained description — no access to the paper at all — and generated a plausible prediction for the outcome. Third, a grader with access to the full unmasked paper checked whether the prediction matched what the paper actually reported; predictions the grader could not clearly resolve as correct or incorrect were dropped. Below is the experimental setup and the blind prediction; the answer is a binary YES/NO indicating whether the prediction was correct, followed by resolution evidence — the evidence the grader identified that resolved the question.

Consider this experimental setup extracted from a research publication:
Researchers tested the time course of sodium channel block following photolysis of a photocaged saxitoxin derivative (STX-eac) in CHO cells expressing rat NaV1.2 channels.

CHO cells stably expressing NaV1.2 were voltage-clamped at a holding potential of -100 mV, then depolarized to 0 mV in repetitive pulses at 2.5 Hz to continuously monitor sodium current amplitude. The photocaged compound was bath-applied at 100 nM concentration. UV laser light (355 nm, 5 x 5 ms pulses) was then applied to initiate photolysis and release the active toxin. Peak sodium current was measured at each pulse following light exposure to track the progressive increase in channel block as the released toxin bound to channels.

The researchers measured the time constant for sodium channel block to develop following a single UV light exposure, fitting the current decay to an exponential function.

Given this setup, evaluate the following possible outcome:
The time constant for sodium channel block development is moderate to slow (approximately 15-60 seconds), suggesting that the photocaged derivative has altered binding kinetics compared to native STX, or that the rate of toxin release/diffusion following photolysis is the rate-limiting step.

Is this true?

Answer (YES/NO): NO